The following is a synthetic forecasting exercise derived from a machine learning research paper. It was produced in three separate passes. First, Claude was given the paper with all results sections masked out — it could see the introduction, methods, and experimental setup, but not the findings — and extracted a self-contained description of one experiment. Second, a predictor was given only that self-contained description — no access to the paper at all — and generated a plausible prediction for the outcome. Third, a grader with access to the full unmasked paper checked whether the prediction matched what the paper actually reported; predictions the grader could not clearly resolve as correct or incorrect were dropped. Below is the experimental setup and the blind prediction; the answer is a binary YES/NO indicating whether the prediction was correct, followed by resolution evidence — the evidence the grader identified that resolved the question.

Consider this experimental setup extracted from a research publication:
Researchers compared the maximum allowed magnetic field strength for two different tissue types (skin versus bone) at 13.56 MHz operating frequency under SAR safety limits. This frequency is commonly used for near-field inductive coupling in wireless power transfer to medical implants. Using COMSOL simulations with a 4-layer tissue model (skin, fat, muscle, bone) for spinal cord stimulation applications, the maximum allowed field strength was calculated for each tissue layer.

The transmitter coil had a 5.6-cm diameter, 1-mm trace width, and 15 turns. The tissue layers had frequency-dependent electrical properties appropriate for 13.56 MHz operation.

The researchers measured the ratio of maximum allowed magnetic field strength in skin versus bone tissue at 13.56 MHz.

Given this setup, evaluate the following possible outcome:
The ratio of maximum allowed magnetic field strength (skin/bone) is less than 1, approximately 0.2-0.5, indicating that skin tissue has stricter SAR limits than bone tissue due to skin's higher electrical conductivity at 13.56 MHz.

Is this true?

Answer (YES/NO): NO